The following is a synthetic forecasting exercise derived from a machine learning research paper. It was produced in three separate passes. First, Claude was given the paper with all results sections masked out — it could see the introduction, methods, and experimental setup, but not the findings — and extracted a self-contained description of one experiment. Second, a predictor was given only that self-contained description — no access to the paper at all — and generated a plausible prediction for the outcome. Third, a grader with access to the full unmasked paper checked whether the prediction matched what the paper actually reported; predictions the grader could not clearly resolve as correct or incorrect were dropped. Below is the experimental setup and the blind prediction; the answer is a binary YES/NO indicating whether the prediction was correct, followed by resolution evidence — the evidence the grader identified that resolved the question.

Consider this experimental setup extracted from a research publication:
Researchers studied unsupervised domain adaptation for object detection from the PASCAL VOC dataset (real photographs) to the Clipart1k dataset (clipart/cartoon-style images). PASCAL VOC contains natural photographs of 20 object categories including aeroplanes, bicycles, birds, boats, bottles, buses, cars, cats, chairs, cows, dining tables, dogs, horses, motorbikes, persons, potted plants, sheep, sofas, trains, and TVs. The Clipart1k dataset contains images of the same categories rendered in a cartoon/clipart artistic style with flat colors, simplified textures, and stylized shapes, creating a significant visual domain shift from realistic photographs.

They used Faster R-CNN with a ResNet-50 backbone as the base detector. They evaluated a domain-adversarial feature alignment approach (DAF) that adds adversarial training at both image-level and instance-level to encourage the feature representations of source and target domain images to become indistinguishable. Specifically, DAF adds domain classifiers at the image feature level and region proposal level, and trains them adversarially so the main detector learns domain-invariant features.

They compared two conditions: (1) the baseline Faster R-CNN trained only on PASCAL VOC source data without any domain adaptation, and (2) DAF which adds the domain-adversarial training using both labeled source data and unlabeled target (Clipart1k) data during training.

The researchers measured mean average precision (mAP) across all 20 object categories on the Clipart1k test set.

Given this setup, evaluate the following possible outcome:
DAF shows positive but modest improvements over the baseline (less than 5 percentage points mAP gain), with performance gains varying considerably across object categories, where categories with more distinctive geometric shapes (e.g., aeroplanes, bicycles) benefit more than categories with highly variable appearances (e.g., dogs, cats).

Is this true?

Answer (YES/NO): NO